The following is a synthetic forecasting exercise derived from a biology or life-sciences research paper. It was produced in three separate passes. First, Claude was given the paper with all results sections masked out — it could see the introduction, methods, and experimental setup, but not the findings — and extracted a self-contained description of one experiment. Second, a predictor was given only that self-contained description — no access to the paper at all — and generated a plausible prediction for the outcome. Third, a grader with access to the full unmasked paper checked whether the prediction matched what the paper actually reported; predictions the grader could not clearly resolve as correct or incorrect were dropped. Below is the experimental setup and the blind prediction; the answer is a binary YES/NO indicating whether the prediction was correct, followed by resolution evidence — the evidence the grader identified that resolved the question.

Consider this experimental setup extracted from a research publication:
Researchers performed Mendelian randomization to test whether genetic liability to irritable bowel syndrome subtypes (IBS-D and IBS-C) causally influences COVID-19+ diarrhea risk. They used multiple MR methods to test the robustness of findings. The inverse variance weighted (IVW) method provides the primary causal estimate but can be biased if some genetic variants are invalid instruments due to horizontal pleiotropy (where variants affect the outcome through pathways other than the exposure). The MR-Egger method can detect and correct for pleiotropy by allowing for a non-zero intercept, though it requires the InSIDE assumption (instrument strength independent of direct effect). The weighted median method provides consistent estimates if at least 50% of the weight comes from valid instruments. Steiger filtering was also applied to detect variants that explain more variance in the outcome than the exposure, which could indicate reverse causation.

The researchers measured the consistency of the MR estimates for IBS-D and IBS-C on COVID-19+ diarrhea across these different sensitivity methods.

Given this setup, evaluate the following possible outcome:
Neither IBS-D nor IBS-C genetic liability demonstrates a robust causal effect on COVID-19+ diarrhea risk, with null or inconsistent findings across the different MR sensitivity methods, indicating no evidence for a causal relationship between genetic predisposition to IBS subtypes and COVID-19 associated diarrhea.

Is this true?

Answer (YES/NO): NO